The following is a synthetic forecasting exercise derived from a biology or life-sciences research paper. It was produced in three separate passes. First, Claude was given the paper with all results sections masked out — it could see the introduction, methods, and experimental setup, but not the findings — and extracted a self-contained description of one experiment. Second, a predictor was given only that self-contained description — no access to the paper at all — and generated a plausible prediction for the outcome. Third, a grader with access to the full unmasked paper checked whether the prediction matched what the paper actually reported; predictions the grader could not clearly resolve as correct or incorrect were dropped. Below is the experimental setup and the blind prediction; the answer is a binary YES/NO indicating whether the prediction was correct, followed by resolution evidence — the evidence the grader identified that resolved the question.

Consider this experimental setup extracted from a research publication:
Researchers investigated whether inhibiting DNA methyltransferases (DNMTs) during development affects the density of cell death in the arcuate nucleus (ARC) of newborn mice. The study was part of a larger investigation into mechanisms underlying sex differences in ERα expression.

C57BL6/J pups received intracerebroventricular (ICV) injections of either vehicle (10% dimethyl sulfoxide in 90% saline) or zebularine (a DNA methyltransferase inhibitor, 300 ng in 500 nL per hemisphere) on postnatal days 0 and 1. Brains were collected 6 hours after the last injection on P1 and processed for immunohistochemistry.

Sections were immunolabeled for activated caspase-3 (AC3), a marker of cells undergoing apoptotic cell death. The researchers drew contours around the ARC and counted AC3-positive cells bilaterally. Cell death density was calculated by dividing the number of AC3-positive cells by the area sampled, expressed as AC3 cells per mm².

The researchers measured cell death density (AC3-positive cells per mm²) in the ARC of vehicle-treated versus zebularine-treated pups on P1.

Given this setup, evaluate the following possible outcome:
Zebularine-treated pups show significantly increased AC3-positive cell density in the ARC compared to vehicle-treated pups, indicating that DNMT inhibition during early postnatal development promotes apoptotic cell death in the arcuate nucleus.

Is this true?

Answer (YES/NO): NO